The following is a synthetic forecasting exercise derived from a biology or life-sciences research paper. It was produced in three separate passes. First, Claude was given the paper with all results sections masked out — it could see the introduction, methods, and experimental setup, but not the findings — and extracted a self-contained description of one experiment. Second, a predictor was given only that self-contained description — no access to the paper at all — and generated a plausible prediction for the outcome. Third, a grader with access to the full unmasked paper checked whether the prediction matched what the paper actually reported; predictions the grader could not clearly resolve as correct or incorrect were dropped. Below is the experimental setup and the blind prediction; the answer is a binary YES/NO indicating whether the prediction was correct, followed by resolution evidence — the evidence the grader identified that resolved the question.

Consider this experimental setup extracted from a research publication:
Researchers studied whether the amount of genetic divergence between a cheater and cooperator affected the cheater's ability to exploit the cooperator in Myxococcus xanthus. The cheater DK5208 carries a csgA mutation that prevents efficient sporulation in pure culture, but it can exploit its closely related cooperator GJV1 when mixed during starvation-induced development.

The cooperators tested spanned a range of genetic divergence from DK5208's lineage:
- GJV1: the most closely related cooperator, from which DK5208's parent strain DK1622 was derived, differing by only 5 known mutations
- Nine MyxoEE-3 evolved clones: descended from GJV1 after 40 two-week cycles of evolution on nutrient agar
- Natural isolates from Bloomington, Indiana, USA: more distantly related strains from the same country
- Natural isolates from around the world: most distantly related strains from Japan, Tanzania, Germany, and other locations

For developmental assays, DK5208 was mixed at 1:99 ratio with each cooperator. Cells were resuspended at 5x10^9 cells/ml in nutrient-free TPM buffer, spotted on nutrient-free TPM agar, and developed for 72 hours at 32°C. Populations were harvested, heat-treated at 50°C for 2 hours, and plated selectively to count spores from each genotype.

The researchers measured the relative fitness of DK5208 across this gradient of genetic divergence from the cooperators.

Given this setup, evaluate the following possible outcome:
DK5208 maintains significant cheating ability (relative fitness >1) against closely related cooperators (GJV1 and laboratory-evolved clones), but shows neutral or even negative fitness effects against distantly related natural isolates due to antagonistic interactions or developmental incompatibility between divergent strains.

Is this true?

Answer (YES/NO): NO